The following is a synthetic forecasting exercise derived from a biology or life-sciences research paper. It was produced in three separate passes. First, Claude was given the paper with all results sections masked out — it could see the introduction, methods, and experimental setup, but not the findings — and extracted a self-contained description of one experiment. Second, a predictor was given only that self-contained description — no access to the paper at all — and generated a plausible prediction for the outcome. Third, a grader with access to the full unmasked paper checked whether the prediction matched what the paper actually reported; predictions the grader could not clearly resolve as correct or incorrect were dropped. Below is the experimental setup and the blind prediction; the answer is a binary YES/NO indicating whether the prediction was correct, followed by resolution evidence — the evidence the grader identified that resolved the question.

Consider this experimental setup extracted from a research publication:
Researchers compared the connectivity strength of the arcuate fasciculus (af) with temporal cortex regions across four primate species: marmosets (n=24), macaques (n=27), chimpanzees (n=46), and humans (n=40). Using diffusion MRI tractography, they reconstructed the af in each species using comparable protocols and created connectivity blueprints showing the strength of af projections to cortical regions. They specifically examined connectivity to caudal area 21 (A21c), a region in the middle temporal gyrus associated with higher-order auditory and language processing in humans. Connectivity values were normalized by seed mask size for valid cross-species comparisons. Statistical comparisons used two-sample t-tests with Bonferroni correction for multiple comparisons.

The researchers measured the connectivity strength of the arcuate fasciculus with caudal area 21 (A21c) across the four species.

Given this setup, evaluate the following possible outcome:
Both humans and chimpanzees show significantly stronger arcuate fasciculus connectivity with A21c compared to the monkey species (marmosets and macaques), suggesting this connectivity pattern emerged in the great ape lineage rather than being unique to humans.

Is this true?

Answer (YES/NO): NO